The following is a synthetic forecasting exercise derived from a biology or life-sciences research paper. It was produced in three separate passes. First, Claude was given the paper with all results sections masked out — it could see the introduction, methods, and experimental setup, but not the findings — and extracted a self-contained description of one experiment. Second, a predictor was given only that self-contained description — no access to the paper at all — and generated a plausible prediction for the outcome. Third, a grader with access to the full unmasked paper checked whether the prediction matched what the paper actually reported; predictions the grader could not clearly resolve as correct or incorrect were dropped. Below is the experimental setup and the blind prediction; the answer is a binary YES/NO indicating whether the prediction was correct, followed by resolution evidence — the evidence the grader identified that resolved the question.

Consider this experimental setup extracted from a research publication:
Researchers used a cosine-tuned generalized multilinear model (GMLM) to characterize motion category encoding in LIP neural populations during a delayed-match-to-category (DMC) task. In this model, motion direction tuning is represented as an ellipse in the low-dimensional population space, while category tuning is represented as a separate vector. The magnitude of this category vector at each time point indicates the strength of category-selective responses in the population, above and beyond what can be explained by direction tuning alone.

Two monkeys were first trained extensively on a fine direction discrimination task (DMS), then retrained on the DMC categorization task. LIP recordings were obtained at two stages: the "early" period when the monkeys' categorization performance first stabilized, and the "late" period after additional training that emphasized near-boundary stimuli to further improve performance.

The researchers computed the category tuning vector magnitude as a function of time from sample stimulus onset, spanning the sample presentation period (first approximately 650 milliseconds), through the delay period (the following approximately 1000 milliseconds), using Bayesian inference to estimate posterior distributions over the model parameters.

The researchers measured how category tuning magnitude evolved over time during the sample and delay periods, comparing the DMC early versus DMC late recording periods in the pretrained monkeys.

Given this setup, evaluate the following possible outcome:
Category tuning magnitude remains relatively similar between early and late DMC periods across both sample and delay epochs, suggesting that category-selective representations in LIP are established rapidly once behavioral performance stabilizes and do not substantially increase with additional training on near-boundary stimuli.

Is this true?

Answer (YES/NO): NO